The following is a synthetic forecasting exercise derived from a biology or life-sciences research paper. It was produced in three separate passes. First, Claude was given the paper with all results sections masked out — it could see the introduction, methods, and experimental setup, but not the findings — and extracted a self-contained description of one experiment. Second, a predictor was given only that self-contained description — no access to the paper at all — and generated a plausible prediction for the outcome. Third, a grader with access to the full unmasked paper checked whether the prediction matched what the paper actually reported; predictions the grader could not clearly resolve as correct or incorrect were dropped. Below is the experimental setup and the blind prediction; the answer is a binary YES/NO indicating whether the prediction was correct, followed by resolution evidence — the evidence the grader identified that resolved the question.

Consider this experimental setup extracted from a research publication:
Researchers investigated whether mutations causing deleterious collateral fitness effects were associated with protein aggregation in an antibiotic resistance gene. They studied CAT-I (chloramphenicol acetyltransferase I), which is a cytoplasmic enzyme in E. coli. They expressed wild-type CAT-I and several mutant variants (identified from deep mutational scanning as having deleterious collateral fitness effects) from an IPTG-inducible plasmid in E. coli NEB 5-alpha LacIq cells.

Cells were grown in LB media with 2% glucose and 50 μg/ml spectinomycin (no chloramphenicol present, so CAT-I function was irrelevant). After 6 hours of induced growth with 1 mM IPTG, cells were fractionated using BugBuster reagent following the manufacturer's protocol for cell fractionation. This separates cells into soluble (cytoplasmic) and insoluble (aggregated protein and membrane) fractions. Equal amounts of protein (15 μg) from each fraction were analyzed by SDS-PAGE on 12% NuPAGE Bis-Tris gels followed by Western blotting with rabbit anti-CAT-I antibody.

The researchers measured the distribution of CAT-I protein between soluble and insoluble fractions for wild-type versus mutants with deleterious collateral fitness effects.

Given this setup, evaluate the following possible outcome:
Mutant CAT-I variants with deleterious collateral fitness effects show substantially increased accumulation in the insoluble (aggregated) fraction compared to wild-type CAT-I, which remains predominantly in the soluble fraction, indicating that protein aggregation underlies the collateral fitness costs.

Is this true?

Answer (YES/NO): NO